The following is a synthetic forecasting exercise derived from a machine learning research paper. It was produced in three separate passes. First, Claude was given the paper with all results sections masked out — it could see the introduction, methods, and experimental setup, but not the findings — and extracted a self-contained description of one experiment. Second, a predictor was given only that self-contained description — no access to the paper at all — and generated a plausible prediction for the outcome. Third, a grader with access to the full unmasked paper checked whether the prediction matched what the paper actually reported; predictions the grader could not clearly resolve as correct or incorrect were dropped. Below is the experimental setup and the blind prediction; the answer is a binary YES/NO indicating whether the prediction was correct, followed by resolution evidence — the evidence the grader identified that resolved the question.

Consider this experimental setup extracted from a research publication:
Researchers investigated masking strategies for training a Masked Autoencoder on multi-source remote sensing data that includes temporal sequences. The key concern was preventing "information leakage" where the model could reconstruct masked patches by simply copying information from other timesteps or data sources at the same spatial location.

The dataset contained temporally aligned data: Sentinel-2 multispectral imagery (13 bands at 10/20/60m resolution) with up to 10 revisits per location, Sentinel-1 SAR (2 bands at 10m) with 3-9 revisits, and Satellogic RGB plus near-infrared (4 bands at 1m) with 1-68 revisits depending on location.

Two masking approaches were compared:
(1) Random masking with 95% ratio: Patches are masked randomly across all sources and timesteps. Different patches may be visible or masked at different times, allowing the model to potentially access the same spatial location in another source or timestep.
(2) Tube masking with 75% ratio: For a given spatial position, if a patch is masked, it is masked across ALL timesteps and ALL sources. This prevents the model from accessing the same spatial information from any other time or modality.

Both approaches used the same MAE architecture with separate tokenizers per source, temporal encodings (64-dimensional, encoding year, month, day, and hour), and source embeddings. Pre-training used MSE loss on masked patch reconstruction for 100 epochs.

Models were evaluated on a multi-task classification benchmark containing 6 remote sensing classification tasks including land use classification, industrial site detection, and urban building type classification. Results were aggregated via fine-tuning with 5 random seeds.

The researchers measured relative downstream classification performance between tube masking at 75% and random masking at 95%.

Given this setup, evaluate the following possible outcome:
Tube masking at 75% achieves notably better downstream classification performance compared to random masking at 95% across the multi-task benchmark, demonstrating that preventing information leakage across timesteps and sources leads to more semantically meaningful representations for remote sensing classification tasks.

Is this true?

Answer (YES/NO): YES